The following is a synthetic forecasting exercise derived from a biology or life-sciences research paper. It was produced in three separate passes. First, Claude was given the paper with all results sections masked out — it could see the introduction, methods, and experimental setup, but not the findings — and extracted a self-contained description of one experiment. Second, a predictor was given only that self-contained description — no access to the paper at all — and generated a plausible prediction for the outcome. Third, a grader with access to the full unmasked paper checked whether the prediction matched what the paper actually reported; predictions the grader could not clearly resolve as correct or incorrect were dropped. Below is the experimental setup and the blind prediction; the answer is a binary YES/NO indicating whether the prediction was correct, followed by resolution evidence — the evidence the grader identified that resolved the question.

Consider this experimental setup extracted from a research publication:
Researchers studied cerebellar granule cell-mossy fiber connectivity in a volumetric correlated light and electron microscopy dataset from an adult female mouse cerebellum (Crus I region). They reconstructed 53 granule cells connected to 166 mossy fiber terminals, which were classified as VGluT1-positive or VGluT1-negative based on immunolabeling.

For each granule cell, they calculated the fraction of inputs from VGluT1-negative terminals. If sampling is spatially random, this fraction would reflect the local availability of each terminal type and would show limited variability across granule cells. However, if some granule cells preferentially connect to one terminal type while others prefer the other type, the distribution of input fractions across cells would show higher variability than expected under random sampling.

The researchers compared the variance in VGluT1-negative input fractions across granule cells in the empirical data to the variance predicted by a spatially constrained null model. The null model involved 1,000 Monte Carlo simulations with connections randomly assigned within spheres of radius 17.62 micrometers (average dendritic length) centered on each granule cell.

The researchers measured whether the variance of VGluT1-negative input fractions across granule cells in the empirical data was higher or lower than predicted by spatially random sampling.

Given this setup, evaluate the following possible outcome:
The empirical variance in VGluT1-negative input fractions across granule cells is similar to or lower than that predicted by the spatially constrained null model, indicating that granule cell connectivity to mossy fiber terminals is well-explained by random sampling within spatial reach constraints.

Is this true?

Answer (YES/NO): NO